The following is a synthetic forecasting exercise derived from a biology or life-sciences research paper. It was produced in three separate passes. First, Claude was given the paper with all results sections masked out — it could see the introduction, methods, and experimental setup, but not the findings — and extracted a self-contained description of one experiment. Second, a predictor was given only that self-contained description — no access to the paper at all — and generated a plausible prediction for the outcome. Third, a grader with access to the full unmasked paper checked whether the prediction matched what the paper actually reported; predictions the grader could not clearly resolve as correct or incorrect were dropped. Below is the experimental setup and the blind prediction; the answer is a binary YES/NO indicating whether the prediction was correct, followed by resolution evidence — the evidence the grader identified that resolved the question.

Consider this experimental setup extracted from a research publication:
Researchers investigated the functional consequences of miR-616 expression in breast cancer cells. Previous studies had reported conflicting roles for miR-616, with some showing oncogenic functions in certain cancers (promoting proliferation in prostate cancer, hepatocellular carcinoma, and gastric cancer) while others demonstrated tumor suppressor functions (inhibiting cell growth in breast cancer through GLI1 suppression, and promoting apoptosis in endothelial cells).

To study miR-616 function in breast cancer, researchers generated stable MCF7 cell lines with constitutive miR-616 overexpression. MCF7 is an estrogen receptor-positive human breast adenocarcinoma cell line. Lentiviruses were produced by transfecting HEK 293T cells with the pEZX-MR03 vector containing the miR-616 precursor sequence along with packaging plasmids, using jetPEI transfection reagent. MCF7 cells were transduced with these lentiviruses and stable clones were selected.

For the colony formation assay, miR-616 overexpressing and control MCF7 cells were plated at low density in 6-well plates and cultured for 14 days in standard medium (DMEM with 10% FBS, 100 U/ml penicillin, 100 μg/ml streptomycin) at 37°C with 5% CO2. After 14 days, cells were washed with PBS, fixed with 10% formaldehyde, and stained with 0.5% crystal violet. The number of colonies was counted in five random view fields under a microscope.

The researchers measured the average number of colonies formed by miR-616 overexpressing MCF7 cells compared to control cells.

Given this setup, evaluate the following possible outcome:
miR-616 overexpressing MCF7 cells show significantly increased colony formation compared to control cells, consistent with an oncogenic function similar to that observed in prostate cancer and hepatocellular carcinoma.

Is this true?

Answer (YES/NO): NO